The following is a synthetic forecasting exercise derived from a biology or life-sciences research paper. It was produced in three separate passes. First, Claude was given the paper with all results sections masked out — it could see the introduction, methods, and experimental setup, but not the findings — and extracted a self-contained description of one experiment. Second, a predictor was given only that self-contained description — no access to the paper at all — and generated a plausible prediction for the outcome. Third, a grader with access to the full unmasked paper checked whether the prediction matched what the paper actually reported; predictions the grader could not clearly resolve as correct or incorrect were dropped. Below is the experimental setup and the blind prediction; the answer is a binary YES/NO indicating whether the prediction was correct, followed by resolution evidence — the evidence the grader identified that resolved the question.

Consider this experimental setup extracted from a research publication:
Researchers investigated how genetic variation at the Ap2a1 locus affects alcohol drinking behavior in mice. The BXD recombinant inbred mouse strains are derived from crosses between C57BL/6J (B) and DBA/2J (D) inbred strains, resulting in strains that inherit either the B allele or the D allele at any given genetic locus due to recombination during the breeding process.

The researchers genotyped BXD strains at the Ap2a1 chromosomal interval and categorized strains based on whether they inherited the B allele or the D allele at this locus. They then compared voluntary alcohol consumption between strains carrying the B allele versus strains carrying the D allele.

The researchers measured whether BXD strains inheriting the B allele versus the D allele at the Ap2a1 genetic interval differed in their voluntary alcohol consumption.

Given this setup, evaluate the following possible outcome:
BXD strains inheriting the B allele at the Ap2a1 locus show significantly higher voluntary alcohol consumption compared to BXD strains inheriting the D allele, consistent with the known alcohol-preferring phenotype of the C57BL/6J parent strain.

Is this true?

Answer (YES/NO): YES